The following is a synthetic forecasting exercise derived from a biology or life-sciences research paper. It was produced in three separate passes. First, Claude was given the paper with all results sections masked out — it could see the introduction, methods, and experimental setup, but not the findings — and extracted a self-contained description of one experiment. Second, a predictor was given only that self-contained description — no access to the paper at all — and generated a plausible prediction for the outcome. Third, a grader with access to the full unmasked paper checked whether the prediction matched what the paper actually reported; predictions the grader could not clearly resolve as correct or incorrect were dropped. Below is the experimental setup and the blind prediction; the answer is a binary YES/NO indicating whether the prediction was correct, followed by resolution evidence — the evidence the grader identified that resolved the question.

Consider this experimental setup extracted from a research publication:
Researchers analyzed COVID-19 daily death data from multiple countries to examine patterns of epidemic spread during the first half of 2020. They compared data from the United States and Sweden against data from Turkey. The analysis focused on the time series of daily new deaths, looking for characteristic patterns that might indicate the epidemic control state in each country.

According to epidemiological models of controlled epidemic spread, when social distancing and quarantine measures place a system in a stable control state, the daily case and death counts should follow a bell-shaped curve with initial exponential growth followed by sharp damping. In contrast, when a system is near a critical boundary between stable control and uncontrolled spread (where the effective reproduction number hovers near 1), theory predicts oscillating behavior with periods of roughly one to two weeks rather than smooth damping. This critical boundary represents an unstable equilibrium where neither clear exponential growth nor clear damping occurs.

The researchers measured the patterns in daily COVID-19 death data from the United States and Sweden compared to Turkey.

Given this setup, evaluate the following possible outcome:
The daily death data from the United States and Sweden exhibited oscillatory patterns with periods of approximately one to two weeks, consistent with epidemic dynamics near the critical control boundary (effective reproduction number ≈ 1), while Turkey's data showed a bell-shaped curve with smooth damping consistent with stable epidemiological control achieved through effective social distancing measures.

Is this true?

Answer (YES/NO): YES